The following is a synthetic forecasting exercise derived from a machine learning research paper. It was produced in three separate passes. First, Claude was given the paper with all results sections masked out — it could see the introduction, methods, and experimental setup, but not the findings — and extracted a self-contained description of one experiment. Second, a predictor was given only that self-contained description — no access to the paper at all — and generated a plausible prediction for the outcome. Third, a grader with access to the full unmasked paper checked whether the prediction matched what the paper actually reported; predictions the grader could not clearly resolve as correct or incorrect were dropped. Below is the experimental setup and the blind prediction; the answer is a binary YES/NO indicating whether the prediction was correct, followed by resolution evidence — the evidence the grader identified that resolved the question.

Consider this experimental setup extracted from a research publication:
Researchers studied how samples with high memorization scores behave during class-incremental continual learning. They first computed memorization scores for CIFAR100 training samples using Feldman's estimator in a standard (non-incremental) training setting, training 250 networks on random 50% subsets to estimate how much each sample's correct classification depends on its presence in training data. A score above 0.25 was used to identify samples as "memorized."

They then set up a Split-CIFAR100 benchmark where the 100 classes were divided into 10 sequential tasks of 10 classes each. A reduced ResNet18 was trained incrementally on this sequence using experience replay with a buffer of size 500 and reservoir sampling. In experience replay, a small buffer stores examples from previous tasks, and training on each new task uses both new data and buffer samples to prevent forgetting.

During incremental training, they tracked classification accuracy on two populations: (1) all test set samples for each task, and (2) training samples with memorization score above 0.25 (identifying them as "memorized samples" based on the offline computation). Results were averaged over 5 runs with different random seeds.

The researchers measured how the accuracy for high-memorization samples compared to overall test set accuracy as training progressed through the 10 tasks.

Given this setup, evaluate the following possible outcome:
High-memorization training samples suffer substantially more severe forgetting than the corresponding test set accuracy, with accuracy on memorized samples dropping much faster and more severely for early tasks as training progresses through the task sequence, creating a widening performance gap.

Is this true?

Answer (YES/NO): NO